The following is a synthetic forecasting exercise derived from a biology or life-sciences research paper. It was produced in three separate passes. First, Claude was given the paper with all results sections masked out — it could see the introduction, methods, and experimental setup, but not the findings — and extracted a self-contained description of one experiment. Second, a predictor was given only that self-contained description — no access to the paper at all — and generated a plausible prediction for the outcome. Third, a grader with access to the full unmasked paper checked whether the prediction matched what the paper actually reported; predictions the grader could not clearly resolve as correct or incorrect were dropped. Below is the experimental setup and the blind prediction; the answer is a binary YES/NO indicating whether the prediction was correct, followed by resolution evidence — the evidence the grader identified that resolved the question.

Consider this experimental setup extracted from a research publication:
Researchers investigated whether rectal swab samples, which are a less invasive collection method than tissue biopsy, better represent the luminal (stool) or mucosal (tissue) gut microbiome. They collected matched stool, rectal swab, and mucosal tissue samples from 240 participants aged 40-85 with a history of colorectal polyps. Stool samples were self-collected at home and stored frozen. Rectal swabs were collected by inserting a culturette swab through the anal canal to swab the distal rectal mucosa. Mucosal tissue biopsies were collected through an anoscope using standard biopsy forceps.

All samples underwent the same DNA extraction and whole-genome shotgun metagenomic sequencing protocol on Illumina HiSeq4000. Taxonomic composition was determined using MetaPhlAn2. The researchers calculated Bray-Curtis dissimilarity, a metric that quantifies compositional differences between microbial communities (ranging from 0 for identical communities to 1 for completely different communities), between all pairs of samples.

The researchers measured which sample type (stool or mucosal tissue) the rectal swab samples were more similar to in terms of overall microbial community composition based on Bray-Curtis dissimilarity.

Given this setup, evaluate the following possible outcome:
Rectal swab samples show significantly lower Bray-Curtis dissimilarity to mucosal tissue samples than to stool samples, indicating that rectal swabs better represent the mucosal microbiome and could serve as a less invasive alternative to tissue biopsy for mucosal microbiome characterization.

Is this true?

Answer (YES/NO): NO